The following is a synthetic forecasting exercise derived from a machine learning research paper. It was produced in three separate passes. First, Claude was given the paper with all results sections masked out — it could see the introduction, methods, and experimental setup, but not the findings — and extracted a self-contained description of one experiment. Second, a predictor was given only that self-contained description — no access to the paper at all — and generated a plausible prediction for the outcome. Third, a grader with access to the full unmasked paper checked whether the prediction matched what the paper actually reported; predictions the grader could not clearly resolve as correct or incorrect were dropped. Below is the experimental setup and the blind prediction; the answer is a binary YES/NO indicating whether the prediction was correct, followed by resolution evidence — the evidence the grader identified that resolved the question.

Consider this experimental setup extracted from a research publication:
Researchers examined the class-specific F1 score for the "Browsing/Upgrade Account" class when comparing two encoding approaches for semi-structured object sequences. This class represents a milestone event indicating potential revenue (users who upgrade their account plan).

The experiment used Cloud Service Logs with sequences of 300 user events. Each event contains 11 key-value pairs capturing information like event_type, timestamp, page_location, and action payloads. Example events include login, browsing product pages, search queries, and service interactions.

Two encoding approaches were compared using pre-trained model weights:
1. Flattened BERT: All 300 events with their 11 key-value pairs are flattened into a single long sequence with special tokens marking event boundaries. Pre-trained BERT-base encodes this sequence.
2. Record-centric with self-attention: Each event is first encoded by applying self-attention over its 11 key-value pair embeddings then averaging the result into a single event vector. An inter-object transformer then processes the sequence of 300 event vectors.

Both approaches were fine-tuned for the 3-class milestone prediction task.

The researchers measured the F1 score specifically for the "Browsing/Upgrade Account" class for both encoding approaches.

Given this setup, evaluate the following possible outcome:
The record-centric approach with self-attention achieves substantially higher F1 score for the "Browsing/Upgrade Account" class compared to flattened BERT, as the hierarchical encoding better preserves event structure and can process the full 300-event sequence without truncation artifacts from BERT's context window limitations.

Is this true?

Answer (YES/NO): YES